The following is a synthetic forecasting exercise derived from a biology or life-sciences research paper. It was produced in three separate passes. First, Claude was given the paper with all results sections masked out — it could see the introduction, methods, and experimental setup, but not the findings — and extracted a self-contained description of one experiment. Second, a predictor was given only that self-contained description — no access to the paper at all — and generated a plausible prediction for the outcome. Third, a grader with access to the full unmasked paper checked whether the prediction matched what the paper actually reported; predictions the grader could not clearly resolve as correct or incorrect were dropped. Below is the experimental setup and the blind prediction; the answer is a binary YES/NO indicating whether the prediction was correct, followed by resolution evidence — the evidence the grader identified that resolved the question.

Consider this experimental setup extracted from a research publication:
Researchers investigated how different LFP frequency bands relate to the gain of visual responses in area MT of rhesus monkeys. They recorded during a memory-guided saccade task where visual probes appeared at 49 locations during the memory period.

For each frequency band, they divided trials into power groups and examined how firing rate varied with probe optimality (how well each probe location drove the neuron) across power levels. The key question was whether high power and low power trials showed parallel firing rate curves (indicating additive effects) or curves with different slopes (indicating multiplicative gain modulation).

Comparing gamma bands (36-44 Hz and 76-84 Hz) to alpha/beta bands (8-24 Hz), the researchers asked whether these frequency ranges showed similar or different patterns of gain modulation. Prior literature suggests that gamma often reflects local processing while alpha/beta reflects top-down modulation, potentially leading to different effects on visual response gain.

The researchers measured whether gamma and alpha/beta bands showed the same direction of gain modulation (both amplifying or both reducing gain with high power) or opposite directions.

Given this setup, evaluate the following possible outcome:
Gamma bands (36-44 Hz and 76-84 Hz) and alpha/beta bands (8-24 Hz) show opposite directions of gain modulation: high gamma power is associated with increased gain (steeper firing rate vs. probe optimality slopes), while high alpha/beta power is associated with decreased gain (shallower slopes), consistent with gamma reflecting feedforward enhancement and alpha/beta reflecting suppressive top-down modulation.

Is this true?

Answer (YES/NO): NO